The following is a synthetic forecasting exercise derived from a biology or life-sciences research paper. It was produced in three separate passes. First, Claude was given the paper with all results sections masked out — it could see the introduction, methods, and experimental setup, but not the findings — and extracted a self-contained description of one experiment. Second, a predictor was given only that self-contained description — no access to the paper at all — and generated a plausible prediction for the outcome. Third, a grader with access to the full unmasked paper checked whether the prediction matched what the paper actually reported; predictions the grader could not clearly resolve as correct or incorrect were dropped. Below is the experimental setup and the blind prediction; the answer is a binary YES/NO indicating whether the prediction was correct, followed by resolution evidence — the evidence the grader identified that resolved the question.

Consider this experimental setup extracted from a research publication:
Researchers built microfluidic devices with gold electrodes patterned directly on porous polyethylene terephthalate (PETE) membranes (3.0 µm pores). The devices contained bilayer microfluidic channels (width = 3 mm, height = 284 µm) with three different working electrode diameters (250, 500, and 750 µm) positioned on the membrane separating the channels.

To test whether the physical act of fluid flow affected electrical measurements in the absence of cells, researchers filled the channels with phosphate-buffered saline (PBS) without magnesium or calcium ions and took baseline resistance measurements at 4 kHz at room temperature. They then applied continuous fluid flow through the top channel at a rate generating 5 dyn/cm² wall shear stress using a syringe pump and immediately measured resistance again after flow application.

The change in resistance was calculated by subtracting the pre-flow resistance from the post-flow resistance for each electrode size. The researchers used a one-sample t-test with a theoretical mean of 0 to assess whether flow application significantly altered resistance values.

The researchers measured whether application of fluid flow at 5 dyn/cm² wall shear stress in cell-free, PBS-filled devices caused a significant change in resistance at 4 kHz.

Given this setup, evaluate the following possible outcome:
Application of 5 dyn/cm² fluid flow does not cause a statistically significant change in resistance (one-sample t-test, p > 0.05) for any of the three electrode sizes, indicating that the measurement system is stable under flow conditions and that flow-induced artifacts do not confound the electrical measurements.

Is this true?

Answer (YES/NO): YES